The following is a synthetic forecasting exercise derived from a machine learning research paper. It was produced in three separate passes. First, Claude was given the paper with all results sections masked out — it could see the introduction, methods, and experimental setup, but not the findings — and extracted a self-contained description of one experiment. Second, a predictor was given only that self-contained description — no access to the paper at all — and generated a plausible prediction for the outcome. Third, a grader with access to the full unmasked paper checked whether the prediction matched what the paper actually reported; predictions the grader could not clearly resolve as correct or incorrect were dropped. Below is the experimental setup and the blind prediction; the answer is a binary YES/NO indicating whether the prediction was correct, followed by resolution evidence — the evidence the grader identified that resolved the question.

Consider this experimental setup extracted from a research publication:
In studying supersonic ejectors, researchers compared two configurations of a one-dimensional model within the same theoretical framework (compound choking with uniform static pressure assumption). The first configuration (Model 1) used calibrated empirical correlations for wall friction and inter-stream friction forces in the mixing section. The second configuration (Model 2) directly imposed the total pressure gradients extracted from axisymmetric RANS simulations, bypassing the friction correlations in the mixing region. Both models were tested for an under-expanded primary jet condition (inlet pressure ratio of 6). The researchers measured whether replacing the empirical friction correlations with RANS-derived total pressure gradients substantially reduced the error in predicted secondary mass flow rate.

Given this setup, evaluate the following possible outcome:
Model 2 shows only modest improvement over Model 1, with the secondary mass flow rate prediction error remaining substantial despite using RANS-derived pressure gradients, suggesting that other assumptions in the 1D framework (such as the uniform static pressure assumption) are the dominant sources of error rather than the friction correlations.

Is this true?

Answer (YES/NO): YES